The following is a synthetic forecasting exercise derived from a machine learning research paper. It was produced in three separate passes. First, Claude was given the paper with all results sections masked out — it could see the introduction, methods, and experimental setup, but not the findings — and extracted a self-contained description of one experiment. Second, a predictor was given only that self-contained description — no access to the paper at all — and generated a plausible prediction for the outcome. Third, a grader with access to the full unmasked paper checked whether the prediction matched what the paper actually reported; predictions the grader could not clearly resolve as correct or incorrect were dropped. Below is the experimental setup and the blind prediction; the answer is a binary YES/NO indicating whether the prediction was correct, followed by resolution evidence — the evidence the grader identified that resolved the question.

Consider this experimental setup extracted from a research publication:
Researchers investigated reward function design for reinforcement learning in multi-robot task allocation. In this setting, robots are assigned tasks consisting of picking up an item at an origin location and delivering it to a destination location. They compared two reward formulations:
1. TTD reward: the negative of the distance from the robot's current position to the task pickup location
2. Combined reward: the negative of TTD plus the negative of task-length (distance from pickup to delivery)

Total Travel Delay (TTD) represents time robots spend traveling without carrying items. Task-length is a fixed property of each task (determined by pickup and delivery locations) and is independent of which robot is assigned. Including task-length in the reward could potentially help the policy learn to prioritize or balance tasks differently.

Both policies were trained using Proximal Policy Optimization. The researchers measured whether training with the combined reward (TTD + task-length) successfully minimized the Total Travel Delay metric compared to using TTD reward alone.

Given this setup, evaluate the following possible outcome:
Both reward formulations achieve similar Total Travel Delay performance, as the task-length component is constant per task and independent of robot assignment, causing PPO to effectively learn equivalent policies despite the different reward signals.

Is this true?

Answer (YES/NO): NO